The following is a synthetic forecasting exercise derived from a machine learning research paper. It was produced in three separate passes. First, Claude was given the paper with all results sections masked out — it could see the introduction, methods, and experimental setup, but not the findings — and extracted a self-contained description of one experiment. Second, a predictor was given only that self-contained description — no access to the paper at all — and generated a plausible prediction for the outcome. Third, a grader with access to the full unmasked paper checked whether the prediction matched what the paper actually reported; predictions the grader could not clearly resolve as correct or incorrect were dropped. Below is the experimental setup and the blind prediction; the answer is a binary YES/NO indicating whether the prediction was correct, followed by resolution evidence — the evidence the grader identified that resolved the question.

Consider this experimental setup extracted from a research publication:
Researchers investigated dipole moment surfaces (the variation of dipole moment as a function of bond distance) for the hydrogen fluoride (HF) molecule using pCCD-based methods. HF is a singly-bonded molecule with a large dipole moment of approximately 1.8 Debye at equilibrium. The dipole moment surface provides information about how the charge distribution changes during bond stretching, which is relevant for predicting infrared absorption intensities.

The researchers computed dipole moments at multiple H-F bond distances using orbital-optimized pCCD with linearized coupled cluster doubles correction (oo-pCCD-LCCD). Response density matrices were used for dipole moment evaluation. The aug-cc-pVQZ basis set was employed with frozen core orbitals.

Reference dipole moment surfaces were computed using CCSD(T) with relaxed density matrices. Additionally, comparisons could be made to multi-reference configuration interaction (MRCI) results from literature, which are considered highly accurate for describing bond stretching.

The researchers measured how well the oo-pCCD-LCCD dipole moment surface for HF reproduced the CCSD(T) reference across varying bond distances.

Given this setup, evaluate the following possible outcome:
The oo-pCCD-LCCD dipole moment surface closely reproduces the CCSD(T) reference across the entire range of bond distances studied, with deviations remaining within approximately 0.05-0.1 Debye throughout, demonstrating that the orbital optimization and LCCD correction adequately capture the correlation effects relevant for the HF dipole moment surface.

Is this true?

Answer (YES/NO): NO